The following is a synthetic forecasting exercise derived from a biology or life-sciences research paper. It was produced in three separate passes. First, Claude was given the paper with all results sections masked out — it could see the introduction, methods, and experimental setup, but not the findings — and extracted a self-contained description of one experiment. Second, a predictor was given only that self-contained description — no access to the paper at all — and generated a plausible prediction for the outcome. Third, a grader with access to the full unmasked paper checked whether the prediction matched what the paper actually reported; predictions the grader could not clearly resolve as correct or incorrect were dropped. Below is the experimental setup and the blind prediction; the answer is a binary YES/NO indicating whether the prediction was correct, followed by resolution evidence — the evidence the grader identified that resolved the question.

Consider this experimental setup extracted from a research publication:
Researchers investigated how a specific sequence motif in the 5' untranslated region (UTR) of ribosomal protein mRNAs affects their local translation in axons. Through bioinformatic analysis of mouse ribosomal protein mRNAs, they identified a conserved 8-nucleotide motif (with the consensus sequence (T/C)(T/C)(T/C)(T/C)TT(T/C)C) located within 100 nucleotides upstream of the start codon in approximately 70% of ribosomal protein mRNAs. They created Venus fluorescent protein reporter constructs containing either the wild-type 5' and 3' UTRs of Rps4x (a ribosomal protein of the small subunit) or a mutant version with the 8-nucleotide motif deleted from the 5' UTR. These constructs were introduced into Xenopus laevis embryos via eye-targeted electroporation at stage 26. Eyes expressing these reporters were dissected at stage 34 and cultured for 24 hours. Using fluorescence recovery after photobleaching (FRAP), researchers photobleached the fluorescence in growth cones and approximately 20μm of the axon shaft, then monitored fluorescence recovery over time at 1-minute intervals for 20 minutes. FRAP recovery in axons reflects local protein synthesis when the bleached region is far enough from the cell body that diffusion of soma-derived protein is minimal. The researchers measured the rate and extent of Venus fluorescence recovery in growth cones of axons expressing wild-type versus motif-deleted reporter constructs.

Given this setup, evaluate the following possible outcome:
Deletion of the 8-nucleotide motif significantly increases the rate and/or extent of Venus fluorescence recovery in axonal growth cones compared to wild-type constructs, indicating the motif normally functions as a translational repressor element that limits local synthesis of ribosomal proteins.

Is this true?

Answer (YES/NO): NO